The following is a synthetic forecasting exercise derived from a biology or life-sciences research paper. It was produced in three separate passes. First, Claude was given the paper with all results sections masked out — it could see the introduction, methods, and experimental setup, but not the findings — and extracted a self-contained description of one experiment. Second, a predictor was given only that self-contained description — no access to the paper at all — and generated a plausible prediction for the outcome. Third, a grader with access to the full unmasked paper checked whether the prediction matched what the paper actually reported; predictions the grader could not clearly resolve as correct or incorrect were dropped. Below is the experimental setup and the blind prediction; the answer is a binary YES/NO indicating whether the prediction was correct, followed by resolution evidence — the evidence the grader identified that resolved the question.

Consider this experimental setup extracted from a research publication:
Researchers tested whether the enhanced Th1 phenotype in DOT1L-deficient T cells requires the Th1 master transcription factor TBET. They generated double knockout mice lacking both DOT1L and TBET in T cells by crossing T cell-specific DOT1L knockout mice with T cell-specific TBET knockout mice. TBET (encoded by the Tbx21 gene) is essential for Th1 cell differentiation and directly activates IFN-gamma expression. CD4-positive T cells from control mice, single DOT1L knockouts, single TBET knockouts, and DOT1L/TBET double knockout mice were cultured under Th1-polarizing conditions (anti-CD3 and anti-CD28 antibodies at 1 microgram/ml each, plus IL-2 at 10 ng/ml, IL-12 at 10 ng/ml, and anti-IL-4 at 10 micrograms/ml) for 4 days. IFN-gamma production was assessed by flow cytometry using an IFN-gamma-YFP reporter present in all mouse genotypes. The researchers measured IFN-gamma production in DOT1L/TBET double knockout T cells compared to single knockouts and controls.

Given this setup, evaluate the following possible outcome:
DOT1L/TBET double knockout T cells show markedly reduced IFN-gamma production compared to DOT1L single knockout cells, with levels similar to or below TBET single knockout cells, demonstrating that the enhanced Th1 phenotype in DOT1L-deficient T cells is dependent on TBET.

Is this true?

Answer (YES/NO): NO